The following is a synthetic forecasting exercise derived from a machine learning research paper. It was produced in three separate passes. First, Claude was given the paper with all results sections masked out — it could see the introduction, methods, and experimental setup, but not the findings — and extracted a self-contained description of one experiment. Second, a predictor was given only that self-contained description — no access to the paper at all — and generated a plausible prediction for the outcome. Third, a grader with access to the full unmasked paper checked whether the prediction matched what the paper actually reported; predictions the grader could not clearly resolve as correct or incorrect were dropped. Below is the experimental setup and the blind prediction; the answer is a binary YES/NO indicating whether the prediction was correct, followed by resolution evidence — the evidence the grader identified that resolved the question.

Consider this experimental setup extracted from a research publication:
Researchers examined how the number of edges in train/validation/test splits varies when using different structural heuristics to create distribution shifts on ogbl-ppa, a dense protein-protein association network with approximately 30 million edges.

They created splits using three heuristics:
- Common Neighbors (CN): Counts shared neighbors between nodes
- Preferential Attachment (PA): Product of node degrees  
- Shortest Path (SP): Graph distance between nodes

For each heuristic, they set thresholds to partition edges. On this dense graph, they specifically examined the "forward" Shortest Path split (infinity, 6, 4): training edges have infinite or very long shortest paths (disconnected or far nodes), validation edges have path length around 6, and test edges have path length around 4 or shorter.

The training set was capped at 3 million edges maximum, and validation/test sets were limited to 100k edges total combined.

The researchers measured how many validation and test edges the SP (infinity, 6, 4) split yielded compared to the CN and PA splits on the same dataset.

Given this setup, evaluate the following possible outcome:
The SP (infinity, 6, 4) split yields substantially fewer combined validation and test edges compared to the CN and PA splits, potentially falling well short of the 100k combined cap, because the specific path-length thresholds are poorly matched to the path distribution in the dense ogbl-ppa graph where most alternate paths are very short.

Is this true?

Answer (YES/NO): YES